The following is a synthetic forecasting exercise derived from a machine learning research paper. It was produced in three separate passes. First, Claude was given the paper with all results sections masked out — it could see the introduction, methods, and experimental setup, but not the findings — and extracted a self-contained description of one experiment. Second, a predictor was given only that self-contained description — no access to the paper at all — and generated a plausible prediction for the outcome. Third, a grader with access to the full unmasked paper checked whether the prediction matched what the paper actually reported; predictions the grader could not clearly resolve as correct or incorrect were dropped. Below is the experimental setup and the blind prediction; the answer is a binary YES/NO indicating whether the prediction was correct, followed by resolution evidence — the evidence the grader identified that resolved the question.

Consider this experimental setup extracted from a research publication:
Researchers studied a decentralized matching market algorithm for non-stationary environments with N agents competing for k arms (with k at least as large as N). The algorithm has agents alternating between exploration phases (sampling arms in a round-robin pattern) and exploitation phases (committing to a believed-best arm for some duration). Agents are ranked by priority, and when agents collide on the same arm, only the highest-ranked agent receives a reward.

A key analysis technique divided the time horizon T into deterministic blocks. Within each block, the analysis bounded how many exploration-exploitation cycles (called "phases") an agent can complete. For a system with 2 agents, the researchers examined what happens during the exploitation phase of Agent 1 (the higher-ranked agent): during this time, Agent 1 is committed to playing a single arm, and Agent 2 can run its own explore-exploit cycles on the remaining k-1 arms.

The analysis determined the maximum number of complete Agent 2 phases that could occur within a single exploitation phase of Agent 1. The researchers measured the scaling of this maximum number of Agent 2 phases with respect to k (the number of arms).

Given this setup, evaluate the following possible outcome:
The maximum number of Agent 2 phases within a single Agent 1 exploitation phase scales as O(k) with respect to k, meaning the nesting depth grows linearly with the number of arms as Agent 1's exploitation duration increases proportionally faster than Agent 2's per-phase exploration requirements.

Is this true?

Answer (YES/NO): NO